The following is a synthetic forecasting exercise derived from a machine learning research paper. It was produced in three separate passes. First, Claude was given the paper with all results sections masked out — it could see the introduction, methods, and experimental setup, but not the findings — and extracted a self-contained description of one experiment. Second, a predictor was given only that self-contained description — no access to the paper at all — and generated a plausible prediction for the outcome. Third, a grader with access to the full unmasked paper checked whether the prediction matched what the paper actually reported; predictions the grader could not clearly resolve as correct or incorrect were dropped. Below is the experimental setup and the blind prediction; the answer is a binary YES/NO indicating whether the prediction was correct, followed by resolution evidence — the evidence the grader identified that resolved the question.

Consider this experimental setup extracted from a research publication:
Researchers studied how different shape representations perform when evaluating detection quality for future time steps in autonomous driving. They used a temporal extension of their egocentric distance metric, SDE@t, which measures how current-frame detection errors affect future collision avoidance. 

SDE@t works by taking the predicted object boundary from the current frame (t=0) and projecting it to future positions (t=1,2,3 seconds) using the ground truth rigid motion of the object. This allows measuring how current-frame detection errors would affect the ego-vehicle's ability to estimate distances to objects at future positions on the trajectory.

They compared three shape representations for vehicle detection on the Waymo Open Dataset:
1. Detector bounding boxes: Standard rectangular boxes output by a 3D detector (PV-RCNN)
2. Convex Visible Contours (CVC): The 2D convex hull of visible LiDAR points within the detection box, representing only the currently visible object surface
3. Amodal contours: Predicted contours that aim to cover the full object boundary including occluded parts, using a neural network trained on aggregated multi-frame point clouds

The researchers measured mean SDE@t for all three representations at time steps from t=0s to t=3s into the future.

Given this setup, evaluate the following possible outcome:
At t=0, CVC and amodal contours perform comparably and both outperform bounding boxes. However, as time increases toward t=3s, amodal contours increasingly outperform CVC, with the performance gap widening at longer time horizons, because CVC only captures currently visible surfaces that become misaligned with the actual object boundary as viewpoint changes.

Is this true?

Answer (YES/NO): NO